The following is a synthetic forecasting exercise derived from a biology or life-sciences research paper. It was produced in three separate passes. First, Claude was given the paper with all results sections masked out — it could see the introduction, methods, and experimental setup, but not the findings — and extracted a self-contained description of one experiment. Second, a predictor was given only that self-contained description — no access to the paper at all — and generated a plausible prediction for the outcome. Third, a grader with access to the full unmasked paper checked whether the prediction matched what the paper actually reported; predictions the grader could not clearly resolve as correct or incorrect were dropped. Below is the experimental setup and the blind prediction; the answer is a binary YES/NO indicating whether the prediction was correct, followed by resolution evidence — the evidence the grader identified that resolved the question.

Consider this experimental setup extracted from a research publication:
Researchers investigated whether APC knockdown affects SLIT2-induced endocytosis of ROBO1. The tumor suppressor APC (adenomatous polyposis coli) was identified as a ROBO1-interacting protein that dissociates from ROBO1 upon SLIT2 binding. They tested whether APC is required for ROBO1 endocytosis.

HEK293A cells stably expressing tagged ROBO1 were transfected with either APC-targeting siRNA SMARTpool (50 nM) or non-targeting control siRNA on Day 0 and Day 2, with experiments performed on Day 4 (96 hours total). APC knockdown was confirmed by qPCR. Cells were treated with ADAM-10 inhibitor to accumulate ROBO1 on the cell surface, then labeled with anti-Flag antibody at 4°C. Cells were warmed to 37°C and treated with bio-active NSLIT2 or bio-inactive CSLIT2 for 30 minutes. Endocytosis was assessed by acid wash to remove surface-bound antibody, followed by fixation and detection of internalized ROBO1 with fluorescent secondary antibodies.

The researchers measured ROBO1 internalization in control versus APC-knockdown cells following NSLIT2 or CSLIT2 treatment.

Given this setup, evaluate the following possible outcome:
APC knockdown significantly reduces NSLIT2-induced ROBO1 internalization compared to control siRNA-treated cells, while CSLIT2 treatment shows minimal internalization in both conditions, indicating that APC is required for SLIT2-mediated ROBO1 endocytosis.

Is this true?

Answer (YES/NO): NO